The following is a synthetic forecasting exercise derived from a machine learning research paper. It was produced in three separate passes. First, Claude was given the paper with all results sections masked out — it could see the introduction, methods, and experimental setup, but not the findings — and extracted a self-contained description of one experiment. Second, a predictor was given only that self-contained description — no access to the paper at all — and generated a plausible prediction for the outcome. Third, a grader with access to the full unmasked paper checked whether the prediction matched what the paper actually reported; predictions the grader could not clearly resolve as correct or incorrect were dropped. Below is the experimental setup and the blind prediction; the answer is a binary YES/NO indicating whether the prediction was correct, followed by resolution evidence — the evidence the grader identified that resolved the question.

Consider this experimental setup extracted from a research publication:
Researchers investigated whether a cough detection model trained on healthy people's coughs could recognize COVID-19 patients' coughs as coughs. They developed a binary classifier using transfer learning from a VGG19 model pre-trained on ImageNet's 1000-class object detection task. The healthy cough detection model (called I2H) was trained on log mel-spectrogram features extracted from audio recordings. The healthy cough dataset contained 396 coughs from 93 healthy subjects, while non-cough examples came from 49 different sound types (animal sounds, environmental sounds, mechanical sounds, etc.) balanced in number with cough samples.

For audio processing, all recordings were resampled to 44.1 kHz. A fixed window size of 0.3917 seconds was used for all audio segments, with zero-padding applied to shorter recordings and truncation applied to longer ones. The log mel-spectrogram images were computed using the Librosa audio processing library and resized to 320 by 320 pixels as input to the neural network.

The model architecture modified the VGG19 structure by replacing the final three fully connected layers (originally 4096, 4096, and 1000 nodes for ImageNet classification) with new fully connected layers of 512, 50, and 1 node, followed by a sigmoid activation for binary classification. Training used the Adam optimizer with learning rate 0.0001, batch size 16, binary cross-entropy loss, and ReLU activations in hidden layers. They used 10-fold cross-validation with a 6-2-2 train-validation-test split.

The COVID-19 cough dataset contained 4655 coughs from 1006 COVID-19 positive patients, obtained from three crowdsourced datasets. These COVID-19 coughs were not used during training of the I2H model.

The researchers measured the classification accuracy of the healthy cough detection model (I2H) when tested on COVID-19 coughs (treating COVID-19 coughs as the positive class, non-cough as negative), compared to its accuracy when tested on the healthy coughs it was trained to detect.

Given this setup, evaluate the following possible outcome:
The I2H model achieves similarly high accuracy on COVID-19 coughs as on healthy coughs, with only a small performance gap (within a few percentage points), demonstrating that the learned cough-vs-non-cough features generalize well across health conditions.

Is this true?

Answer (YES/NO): YES